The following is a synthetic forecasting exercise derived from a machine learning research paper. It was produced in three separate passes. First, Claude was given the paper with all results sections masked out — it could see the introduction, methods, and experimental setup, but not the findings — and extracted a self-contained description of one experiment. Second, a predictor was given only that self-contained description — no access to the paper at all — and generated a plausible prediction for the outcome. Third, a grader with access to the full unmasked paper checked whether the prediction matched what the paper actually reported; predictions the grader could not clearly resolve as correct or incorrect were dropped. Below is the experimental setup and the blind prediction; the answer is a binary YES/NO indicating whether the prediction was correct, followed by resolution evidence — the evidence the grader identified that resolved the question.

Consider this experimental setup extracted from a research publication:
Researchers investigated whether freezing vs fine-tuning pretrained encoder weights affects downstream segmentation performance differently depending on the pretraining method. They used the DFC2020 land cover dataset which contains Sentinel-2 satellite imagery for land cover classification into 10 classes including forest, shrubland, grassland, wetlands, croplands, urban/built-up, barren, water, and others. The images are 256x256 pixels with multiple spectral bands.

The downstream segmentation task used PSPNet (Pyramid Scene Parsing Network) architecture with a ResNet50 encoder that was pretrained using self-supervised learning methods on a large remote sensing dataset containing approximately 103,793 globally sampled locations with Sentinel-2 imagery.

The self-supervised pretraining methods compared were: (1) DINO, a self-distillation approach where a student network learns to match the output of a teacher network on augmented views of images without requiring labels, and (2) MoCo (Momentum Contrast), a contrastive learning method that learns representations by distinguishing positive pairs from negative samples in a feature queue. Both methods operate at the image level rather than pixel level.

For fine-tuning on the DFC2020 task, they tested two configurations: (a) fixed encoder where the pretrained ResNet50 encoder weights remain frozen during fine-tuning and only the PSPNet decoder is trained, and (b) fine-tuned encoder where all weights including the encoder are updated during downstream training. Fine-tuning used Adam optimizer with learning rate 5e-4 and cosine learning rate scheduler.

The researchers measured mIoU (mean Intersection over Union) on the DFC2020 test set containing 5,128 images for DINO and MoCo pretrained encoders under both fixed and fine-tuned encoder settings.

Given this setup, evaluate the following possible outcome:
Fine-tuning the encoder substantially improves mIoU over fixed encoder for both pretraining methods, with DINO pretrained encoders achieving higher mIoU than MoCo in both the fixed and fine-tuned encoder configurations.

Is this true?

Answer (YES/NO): NO